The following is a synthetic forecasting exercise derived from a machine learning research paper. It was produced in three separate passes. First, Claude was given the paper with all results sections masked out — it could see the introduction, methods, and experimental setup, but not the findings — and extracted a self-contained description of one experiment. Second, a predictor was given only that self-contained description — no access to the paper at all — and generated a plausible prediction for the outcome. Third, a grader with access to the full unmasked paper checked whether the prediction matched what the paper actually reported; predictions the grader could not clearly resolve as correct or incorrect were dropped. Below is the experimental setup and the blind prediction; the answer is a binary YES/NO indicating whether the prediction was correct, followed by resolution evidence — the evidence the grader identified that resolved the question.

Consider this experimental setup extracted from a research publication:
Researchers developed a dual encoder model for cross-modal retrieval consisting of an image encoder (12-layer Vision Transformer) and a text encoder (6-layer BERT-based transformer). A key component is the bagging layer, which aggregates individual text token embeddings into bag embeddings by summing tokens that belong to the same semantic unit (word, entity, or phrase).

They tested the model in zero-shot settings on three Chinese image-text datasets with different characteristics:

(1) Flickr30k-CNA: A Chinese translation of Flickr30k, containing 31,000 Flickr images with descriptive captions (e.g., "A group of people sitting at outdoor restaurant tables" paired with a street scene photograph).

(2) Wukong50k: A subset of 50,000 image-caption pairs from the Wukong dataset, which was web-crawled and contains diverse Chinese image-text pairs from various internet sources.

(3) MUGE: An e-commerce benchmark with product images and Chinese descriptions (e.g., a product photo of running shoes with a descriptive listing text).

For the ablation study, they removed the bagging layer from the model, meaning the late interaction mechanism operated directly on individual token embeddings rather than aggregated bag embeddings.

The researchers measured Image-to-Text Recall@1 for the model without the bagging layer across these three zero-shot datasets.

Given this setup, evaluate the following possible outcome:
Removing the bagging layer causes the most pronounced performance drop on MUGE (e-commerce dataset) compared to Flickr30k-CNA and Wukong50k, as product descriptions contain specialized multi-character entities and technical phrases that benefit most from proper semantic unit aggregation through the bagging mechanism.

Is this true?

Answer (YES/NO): YES